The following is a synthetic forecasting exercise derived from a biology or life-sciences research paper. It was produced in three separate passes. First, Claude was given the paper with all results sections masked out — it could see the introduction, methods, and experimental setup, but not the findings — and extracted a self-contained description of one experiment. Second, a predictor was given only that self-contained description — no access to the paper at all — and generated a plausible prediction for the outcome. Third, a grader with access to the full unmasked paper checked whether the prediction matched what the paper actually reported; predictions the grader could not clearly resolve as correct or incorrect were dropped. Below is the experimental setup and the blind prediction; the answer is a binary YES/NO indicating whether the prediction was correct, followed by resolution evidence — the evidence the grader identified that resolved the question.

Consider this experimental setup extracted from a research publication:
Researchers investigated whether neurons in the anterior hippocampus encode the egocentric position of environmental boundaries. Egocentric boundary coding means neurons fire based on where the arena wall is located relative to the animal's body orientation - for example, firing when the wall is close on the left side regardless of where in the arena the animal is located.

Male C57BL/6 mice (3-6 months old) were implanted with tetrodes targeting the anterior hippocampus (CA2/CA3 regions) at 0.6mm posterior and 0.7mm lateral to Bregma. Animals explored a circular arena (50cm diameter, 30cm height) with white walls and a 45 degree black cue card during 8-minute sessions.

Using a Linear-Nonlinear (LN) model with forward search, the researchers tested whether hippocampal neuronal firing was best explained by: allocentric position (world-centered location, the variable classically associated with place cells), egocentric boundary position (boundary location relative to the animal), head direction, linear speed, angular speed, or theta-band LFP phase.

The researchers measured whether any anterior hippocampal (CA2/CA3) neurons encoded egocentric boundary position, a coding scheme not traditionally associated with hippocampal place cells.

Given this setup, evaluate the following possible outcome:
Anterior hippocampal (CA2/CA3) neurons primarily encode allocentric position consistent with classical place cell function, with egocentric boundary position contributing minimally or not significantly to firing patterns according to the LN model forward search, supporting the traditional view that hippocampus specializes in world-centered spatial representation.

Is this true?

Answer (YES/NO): NO